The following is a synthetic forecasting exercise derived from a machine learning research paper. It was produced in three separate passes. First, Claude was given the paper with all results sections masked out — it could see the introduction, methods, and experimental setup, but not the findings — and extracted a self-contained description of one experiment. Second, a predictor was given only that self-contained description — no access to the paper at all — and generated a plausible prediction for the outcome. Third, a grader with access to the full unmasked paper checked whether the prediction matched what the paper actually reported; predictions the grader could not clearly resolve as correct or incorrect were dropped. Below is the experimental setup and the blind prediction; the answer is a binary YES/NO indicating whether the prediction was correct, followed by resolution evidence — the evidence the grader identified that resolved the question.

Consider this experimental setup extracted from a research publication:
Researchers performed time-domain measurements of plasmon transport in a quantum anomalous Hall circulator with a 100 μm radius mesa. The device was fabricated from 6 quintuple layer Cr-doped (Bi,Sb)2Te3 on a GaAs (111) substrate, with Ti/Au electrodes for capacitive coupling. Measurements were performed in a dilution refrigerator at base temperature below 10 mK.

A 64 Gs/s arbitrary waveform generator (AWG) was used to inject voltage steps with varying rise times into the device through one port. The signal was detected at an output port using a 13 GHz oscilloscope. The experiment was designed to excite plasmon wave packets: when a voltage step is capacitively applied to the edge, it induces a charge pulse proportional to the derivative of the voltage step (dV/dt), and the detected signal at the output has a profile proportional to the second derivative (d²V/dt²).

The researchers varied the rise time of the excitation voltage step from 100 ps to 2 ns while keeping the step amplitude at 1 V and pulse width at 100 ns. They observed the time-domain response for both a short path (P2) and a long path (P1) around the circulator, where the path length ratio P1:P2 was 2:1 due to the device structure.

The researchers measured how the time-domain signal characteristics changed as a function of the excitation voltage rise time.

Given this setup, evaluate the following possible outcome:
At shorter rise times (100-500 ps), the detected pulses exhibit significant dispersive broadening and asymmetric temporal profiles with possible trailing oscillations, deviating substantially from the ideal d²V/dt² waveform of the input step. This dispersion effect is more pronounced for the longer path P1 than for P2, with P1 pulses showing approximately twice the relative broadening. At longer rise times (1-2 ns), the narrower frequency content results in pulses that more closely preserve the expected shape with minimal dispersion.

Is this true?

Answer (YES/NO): NO